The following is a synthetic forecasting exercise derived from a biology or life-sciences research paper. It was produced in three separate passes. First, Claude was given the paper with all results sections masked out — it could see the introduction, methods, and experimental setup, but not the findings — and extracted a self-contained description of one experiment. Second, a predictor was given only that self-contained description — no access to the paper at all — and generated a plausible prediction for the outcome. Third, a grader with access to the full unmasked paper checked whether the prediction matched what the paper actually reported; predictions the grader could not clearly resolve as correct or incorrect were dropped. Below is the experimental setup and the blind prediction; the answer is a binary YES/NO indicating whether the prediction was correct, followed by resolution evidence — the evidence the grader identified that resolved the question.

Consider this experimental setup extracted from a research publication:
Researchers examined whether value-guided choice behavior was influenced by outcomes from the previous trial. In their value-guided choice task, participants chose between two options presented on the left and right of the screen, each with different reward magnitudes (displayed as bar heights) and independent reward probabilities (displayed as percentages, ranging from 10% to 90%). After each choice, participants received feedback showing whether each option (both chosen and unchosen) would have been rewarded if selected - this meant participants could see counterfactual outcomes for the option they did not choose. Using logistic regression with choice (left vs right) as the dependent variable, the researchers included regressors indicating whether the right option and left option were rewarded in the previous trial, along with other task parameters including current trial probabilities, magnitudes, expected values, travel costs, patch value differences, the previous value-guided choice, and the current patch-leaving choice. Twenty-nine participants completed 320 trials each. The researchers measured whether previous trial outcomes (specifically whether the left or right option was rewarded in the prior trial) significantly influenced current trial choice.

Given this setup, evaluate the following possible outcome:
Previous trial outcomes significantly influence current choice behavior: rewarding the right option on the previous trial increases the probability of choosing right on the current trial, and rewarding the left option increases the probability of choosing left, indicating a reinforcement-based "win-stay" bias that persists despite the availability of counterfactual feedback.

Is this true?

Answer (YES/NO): NO